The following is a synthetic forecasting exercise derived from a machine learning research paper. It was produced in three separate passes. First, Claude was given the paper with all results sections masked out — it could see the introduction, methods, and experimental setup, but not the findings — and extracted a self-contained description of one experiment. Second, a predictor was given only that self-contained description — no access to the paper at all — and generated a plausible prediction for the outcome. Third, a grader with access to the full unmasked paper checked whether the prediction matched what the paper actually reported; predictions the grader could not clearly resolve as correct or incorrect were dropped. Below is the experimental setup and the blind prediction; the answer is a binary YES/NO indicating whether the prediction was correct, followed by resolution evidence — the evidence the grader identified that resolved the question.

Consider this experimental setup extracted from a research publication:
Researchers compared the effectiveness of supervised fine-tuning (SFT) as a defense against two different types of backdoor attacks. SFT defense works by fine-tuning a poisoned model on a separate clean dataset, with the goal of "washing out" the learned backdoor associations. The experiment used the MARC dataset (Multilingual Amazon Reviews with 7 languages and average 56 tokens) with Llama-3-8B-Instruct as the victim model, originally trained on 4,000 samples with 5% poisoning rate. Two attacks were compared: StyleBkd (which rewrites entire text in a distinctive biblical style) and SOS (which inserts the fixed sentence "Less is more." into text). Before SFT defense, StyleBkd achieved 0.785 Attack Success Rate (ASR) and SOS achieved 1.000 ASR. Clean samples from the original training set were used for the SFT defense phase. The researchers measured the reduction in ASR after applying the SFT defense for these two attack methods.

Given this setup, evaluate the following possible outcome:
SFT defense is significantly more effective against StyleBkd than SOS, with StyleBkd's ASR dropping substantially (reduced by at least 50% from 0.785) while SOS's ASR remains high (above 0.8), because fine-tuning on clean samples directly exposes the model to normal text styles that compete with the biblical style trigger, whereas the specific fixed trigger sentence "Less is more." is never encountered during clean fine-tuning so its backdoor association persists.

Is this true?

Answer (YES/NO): YES